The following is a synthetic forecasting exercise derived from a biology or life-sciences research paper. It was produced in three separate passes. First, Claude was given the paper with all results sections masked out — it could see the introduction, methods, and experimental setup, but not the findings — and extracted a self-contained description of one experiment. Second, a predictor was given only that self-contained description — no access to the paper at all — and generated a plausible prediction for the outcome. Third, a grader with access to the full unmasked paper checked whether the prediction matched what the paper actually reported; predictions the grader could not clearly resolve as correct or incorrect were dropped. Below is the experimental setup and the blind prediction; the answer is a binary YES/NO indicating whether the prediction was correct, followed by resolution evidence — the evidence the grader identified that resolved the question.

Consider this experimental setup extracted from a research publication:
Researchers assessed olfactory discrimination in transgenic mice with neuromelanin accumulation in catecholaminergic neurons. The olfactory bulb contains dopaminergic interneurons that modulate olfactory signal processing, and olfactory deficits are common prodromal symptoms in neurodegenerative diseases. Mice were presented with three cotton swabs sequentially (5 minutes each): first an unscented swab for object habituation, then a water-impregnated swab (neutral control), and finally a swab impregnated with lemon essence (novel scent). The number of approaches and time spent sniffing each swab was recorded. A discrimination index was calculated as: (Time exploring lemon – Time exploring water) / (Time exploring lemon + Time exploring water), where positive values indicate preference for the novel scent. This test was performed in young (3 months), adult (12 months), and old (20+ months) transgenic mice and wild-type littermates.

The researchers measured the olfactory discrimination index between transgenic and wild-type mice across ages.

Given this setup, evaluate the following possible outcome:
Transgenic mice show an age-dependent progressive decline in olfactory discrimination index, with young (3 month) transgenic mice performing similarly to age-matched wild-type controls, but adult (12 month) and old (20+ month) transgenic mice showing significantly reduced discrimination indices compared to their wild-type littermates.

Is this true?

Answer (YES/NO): YES